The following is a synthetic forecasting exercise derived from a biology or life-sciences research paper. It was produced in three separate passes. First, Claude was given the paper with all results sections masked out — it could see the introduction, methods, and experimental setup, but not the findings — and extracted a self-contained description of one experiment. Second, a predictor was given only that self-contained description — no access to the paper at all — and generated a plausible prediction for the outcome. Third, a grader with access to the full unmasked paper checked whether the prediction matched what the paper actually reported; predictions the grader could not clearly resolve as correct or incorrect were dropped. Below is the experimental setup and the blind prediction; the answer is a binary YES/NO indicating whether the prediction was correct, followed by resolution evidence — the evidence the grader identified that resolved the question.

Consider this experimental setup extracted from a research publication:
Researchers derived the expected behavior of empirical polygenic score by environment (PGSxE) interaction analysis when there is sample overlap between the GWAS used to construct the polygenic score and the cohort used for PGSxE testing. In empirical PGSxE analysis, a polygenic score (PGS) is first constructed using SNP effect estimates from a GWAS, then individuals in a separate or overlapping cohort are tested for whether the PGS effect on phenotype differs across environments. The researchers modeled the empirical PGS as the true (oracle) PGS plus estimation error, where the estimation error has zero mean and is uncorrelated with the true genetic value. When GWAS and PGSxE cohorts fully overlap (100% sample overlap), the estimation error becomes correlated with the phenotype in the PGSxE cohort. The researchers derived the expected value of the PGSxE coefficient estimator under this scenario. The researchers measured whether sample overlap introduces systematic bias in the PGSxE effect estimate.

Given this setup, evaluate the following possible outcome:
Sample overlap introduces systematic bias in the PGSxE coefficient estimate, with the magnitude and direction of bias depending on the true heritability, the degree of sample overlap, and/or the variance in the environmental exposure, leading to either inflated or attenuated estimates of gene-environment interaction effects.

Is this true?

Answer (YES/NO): YES